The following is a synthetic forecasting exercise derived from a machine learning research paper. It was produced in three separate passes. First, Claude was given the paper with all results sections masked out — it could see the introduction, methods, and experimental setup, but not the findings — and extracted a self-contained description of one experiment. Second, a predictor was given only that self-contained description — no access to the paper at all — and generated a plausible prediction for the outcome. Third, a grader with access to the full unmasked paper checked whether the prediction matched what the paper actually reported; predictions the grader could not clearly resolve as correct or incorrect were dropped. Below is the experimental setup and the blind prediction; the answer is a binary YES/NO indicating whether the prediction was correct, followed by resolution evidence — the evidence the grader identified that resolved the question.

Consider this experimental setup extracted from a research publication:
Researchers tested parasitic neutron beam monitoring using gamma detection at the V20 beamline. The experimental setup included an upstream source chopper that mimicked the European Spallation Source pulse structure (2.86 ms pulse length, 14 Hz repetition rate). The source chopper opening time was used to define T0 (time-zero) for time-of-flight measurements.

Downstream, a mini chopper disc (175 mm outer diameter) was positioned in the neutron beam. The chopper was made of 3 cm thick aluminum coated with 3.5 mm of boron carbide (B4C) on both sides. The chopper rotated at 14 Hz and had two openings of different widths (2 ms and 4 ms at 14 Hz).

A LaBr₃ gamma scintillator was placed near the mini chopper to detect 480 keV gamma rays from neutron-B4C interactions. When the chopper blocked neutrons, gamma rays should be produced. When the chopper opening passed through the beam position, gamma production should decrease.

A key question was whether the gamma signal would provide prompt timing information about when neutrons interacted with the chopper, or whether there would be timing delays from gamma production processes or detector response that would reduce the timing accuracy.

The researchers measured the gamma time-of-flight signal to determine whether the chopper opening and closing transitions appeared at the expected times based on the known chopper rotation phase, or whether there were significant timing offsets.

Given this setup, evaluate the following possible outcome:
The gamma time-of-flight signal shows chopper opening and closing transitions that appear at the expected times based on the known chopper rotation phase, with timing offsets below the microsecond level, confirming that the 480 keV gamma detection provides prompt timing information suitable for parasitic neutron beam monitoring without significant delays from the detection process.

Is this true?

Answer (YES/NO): NO